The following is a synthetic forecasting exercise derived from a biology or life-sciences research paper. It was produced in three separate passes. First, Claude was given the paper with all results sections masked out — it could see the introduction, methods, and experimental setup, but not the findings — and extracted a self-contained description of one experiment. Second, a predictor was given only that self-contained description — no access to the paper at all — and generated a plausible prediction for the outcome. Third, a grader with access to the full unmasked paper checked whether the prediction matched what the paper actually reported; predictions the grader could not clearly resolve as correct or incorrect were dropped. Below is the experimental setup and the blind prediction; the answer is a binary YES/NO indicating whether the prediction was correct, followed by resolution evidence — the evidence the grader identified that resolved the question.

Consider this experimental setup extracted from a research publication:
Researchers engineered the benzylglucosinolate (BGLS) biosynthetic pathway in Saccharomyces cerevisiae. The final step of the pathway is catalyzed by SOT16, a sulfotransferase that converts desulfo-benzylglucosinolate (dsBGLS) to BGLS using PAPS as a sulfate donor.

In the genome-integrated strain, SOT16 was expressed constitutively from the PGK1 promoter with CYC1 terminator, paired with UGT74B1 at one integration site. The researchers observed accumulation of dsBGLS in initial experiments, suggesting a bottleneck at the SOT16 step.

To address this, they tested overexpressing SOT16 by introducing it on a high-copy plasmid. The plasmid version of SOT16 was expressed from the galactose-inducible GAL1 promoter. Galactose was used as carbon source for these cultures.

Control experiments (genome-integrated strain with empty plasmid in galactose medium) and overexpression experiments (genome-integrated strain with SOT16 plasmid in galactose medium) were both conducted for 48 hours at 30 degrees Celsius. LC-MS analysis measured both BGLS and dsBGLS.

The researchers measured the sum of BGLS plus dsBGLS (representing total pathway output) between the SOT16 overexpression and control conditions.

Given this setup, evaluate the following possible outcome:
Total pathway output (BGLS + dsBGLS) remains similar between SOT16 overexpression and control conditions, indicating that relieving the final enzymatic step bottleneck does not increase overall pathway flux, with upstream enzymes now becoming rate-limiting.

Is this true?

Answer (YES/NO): NO